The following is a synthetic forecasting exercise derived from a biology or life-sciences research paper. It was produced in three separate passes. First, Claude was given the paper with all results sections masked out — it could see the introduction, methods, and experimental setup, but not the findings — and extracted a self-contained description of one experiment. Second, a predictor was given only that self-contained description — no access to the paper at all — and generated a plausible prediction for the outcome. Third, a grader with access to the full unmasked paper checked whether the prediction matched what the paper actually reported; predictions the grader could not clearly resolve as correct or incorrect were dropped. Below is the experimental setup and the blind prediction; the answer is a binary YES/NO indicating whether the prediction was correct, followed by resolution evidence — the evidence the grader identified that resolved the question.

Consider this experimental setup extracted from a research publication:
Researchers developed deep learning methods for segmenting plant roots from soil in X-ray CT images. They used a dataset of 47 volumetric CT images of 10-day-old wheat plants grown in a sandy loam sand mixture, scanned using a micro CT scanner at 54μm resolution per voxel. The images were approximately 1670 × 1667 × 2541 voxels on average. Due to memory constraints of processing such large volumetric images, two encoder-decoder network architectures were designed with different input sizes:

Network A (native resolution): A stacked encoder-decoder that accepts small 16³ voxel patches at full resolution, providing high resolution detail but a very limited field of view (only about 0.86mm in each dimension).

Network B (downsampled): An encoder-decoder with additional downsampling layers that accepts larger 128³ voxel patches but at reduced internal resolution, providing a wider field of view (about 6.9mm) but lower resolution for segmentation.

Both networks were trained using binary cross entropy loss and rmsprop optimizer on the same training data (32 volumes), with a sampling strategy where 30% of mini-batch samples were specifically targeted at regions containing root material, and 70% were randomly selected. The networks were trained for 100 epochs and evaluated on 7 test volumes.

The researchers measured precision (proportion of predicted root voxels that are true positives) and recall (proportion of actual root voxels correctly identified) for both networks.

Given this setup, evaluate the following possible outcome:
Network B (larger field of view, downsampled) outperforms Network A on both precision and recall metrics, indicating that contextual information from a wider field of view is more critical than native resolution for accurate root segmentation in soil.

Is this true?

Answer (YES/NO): NO